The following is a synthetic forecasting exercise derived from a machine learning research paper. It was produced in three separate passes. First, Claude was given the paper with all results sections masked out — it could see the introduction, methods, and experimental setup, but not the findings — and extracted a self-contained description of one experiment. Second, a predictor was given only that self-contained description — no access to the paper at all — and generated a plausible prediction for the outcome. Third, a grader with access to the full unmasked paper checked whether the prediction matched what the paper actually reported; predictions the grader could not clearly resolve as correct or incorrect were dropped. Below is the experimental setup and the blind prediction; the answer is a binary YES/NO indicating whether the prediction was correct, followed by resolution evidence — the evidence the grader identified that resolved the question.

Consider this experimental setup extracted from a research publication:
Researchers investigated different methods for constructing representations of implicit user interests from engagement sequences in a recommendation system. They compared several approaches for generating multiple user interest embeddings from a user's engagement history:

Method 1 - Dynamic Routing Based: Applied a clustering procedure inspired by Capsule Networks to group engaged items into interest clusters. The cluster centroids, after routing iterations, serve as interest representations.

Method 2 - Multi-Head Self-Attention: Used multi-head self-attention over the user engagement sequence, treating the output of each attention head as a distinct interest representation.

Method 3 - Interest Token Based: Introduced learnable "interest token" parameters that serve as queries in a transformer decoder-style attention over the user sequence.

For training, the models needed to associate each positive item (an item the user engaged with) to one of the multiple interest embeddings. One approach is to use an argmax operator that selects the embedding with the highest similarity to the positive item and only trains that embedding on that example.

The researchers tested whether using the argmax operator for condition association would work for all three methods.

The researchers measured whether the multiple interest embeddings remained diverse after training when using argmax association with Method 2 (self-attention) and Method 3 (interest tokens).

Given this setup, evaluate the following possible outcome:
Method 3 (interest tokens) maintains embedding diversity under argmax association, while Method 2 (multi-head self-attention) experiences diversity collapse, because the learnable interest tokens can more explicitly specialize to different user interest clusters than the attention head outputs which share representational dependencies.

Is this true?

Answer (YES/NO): NO